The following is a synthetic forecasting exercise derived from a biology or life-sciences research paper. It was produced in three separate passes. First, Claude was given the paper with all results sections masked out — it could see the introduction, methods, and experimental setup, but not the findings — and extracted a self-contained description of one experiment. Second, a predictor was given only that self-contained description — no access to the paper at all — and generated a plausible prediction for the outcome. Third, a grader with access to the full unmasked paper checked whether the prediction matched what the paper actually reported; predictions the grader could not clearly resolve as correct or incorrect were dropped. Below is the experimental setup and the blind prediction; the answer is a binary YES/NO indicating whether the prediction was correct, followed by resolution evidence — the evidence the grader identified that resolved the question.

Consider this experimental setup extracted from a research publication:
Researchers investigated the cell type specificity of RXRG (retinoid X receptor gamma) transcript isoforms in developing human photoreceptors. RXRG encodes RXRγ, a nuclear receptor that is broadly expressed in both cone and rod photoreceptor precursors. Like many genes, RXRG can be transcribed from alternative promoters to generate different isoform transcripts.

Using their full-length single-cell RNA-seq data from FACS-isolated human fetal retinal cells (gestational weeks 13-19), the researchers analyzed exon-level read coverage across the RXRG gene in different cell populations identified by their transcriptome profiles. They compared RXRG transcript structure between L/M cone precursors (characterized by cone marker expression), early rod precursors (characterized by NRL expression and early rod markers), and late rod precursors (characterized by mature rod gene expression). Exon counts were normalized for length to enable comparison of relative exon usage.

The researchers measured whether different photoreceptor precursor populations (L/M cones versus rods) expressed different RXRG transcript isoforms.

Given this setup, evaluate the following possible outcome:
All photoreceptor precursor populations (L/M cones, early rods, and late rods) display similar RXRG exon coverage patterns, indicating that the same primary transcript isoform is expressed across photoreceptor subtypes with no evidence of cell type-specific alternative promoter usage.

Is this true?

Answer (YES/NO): YES